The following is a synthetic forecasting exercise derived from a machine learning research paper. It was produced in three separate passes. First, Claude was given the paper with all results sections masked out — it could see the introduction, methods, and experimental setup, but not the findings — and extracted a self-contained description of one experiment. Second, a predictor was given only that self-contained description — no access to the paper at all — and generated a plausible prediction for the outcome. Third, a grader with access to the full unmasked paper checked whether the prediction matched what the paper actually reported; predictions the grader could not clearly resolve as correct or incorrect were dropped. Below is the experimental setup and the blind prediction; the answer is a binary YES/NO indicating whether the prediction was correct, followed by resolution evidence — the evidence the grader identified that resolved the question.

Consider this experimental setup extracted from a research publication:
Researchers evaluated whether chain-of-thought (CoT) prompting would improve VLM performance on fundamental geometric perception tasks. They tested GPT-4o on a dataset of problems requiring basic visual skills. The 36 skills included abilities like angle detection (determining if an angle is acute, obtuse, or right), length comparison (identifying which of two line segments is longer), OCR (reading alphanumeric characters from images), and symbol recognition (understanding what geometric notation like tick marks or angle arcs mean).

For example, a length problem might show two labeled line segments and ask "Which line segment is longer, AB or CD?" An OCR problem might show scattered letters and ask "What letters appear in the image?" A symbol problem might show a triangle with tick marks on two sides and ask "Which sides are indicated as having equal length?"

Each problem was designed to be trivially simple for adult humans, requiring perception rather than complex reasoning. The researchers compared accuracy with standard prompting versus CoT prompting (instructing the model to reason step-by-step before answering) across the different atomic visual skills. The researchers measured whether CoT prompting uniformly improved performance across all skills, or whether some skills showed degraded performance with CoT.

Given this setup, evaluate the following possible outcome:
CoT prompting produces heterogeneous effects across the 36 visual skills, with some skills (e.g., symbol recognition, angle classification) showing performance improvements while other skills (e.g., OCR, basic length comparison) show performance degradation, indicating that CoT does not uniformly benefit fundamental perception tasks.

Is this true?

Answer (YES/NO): NO